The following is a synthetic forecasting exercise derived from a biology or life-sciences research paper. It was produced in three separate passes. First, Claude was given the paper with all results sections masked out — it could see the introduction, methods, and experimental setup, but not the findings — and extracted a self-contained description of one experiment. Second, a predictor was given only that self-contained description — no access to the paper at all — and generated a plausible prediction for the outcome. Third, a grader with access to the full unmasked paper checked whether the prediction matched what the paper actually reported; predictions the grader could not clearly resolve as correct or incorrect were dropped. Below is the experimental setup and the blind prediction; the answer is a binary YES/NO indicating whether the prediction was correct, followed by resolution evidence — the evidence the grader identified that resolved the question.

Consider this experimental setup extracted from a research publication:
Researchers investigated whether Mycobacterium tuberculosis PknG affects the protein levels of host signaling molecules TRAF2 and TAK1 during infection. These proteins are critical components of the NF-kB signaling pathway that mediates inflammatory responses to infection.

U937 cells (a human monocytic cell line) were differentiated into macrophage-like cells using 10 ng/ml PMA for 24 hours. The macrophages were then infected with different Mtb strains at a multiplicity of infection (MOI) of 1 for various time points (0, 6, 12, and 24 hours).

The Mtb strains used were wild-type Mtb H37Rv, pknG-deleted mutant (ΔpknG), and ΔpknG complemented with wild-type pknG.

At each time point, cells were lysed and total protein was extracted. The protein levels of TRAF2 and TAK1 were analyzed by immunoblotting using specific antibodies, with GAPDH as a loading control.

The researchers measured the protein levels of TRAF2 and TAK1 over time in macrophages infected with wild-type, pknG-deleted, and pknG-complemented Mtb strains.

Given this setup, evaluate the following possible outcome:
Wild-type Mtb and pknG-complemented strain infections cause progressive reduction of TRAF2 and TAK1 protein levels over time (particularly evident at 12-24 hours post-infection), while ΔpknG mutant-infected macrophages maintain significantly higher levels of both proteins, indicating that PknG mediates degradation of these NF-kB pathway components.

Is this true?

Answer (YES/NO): YES